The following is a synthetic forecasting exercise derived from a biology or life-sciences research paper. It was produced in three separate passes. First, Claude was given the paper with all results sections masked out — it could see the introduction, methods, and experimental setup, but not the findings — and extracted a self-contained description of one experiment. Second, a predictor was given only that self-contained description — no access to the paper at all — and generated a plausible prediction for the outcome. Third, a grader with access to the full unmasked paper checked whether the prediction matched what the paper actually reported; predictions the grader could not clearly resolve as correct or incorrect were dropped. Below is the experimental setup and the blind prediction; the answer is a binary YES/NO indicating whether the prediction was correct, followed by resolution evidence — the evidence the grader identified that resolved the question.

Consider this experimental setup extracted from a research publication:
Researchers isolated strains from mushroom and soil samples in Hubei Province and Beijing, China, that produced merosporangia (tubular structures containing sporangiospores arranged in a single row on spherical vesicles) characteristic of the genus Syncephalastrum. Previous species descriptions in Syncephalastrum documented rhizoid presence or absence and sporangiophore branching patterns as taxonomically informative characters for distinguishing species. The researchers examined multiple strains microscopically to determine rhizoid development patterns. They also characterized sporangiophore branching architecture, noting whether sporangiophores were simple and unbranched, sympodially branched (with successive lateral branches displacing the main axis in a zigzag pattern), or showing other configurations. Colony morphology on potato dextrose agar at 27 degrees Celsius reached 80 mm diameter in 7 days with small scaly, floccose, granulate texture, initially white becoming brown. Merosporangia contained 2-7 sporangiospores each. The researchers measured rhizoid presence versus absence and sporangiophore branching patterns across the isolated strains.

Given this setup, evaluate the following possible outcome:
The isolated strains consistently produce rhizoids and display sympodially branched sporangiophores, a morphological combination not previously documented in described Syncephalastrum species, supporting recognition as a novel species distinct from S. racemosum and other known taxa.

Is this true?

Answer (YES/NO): YES